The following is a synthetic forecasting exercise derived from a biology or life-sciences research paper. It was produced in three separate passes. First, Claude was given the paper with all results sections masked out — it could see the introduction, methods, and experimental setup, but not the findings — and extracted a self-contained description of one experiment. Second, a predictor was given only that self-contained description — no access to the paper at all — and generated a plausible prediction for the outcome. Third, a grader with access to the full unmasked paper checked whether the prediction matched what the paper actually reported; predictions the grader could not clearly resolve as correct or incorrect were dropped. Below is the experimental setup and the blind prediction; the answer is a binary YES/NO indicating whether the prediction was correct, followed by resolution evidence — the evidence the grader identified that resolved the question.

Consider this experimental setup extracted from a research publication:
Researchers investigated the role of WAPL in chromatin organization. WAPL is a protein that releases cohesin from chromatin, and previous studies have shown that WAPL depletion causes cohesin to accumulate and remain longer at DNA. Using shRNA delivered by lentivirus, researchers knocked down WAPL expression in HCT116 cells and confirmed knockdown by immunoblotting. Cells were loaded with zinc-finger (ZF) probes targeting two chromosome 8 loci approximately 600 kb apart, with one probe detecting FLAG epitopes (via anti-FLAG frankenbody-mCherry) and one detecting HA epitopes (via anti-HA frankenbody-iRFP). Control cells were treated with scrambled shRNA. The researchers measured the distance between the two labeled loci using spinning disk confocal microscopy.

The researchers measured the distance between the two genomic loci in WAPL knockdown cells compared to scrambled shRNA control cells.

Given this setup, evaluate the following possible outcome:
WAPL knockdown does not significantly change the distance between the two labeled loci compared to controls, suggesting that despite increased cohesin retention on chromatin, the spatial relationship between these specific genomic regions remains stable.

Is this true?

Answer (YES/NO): NO